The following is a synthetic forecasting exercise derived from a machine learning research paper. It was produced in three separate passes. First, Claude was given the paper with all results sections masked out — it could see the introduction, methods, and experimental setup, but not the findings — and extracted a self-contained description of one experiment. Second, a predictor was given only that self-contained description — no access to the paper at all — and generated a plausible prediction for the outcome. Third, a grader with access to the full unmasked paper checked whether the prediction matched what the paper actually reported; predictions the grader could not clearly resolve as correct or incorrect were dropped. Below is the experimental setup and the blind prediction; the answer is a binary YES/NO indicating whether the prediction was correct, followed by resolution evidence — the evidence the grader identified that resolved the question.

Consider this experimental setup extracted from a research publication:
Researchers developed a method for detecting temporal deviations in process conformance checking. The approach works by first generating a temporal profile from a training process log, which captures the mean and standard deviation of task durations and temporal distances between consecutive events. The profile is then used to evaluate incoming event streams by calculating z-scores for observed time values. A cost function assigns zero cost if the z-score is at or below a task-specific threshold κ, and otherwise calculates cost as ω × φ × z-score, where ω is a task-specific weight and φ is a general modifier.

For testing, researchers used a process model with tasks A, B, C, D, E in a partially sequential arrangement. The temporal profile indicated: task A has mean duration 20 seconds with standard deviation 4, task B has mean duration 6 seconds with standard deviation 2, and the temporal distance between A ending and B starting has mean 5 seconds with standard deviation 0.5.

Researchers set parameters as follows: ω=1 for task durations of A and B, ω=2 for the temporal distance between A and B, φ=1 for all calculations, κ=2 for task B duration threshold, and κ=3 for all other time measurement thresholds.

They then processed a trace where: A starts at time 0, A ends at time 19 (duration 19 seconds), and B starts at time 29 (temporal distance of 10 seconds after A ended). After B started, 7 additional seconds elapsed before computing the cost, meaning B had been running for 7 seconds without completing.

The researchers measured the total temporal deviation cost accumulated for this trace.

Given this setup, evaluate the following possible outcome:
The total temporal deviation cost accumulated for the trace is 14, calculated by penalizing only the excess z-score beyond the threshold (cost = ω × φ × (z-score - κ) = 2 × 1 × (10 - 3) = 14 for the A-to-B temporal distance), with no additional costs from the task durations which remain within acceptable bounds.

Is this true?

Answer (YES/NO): NO